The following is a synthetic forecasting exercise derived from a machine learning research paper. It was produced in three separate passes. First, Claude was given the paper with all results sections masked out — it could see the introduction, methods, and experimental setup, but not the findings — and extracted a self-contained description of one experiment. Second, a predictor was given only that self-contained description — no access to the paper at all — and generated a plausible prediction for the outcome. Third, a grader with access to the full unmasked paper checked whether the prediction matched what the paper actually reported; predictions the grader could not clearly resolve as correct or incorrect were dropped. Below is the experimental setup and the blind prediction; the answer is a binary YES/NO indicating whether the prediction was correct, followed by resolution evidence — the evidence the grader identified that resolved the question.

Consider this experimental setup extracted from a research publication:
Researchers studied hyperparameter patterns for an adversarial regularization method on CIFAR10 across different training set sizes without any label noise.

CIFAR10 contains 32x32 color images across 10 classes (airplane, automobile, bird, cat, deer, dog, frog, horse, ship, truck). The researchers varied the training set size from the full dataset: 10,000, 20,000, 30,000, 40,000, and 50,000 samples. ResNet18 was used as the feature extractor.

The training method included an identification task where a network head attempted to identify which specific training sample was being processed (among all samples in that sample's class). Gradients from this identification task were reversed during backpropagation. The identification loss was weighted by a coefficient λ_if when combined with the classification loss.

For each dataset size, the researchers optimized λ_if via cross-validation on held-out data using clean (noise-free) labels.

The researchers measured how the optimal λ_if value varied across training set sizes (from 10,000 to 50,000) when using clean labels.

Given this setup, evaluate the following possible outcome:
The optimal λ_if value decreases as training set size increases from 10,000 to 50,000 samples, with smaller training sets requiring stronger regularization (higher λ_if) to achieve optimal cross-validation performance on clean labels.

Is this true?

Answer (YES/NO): NO